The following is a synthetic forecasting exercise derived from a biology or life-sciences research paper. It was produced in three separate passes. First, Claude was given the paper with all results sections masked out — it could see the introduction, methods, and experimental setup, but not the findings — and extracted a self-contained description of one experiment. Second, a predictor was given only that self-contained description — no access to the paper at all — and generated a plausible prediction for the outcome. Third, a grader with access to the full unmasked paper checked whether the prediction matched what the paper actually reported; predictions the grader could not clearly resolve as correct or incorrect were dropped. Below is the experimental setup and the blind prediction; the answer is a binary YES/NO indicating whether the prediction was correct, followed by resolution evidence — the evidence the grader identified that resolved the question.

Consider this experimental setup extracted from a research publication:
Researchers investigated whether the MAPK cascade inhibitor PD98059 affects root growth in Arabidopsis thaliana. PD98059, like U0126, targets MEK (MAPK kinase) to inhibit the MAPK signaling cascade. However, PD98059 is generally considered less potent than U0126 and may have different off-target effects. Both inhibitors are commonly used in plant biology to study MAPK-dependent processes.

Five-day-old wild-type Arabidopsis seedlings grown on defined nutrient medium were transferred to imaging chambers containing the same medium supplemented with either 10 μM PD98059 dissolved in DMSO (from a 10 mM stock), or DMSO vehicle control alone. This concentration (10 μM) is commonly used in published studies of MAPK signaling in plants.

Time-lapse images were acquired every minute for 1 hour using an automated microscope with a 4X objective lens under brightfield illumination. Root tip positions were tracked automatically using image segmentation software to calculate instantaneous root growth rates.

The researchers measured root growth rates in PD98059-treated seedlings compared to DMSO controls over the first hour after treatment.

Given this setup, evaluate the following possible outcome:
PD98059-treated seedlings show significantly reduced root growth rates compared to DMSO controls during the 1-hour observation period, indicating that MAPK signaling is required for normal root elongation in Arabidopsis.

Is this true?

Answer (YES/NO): NO